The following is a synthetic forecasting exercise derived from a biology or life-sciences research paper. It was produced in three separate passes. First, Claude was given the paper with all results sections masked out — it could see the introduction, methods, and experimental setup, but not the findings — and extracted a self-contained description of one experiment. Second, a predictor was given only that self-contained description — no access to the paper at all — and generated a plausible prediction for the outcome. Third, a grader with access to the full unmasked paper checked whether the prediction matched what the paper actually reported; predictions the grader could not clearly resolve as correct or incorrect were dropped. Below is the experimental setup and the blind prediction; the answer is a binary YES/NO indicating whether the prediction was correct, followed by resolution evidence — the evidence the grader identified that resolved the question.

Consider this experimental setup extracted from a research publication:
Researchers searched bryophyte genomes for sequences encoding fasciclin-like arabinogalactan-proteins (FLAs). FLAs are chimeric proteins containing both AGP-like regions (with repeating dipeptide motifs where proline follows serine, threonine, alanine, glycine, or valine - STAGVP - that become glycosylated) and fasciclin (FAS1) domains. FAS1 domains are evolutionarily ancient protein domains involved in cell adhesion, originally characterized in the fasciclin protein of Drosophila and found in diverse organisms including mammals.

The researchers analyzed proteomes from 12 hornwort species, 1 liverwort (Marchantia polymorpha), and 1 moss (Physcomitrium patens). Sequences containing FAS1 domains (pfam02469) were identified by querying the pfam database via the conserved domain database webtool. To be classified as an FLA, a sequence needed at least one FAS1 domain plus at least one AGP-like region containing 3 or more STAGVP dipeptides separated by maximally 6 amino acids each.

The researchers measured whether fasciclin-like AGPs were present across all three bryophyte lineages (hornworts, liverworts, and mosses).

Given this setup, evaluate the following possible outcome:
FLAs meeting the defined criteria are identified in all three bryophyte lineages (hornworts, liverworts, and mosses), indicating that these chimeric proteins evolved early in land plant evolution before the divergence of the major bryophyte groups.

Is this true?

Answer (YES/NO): YES